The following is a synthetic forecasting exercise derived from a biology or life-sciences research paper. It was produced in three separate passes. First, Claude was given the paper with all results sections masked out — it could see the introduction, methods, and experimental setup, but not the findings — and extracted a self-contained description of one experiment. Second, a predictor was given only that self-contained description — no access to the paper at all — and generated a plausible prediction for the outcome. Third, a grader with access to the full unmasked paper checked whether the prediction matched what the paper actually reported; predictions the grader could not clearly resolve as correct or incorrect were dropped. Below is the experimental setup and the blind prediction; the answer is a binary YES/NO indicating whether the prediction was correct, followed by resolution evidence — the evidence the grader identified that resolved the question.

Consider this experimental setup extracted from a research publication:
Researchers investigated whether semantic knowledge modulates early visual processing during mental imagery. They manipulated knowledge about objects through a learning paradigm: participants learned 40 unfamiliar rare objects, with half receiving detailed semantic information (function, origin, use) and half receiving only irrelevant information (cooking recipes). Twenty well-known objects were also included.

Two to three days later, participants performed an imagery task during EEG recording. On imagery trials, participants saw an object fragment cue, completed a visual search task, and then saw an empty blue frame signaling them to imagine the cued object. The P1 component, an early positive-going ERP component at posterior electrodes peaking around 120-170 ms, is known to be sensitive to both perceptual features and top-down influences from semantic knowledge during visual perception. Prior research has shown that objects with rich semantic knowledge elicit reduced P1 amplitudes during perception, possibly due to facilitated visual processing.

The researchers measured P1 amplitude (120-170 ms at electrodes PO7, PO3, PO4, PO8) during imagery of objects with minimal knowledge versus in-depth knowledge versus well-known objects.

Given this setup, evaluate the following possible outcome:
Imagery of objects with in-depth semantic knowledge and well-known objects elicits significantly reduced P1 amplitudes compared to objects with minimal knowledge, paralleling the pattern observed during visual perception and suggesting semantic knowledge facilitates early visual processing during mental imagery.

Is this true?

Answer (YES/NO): YES